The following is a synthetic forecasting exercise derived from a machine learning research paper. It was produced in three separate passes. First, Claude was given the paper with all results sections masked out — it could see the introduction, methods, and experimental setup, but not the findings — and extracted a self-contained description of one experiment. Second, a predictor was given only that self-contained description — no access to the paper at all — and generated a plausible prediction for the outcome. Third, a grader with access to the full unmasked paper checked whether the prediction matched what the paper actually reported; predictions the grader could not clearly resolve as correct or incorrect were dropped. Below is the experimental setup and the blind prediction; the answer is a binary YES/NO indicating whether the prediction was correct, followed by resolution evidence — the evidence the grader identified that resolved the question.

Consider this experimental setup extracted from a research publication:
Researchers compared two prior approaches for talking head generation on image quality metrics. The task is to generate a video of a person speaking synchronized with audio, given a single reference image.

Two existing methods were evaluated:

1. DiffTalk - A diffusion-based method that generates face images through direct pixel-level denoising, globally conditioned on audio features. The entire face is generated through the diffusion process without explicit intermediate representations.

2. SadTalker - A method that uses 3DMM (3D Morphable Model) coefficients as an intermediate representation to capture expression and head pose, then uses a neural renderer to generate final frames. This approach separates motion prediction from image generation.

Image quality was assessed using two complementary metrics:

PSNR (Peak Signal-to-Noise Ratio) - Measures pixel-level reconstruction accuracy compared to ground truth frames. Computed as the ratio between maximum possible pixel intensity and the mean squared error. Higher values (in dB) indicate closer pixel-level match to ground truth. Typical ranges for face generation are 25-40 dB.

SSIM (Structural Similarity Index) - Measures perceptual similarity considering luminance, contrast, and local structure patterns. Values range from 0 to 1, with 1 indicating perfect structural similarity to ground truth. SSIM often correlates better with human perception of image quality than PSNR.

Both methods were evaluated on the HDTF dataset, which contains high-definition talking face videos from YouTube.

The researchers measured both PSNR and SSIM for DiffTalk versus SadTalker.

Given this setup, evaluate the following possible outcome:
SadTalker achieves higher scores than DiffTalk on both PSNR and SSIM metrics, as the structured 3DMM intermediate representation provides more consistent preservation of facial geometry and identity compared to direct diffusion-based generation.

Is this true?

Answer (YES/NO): NO